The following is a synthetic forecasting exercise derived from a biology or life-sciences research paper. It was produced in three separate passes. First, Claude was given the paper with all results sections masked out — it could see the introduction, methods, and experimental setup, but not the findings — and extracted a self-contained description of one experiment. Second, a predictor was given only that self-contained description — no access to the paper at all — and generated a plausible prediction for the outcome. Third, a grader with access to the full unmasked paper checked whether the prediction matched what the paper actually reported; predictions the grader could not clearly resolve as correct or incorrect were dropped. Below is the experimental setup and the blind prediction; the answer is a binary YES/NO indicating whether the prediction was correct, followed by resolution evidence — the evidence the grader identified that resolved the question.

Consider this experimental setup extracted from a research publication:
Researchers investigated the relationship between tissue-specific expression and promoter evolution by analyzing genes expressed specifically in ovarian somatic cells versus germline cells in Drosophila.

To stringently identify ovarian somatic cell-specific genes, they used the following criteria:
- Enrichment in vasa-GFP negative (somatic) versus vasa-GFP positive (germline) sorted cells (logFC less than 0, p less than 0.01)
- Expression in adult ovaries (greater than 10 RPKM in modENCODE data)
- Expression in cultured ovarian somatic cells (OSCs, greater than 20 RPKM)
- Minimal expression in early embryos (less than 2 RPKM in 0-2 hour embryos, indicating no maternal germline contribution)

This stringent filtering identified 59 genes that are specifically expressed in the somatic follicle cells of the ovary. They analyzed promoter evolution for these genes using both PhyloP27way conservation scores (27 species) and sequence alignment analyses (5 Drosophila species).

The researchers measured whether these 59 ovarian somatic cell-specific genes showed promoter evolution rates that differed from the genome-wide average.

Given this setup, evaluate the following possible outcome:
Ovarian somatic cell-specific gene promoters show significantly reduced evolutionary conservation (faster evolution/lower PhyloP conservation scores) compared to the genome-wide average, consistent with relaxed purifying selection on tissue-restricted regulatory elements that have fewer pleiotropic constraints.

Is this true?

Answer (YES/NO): NO